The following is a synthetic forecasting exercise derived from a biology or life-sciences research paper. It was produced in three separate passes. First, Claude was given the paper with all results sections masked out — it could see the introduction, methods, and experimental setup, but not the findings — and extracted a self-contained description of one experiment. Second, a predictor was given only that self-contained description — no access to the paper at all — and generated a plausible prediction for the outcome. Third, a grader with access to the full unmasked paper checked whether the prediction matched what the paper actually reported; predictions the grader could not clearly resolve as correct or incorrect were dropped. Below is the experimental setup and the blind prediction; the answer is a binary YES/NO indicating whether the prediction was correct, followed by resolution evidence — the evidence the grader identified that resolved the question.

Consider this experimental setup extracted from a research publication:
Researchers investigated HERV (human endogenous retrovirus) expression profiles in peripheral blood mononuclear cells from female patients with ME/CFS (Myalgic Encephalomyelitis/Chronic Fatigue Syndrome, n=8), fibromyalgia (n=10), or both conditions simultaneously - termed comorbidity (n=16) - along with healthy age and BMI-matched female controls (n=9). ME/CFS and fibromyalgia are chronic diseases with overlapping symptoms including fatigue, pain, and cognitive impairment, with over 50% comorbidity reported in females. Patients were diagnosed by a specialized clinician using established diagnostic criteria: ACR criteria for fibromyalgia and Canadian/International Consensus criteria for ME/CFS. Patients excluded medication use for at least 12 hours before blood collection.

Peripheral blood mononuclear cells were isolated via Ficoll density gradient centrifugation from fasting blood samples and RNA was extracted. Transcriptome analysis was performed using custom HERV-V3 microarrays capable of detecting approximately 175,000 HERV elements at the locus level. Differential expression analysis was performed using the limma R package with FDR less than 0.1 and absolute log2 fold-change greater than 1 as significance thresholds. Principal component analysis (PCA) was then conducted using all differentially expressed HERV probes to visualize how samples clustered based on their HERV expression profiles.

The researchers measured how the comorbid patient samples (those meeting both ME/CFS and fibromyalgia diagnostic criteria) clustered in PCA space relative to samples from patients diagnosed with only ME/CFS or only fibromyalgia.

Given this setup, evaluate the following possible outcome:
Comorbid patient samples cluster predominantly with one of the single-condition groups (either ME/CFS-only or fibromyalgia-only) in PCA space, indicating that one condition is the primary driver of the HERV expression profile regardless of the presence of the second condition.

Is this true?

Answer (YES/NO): NO